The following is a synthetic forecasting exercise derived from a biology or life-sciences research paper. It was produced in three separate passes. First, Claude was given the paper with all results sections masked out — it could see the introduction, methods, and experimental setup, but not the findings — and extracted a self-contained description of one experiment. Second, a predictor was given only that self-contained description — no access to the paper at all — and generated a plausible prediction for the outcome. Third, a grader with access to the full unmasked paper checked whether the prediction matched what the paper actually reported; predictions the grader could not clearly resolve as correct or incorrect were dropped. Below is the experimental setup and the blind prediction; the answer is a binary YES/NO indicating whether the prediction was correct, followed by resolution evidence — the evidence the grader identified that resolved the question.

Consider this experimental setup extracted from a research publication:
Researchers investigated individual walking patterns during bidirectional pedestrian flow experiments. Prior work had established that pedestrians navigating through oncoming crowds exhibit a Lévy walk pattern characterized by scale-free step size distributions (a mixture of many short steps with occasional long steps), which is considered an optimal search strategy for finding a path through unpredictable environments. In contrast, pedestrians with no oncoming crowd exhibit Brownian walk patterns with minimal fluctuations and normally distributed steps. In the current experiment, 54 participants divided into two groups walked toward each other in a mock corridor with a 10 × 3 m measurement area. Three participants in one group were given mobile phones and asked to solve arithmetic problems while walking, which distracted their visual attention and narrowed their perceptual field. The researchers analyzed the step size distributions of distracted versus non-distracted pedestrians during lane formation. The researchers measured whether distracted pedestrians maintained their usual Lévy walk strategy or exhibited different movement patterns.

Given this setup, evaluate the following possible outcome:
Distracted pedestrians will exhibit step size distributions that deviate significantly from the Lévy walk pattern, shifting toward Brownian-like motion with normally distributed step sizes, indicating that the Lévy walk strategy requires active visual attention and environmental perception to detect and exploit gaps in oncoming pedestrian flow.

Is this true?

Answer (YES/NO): NO